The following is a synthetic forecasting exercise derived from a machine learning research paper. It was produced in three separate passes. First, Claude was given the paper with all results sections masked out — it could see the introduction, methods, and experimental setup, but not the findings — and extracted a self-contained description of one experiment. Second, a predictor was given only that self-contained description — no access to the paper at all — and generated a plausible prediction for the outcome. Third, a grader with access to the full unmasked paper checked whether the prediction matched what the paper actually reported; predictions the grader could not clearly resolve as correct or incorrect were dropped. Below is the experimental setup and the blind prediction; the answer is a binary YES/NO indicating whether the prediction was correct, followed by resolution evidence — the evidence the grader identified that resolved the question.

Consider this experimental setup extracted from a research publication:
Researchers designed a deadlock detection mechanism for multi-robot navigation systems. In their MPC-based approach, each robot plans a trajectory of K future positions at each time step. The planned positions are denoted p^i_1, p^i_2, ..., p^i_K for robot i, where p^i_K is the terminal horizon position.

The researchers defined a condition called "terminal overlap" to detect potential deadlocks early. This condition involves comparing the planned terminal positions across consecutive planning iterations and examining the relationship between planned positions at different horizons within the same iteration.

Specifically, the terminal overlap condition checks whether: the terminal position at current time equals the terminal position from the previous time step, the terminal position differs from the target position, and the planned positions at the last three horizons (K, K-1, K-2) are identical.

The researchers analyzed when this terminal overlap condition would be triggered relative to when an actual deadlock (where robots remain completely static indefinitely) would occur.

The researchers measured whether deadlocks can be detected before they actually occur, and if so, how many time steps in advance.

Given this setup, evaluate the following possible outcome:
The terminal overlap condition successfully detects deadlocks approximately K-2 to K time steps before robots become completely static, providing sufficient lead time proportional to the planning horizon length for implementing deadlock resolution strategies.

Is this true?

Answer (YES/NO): NO